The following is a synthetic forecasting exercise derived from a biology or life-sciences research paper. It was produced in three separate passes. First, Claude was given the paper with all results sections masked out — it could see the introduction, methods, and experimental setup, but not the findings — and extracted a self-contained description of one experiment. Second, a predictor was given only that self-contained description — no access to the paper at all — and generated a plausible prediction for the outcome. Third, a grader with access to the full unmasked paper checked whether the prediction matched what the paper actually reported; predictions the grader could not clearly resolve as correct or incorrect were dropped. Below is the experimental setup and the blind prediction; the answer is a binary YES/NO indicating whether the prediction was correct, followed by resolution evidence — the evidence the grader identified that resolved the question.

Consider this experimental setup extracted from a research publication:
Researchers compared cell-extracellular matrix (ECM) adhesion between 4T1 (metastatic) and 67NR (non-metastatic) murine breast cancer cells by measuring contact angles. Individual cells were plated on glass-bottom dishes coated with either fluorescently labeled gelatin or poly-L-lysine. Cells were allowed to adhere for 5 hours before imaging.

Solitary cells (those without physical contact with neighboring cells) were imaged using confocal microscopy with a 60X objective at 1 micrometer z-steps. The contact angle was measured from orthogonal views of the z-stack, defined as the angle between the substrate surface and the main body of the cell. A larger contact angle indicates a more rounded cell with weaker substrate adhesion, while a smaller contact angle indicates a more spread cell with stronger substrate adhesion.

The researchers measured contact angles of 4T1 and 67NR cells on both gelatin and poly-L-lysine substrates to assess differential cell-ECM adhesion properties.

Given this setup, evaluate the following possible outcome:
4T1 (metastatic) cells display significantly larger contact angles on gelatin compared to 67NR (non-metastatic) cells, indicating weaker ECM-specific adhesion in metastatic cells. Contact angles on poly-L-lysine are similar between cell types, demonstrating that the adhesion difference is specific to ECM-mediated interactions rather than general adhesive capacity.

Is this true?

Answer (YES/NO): NO